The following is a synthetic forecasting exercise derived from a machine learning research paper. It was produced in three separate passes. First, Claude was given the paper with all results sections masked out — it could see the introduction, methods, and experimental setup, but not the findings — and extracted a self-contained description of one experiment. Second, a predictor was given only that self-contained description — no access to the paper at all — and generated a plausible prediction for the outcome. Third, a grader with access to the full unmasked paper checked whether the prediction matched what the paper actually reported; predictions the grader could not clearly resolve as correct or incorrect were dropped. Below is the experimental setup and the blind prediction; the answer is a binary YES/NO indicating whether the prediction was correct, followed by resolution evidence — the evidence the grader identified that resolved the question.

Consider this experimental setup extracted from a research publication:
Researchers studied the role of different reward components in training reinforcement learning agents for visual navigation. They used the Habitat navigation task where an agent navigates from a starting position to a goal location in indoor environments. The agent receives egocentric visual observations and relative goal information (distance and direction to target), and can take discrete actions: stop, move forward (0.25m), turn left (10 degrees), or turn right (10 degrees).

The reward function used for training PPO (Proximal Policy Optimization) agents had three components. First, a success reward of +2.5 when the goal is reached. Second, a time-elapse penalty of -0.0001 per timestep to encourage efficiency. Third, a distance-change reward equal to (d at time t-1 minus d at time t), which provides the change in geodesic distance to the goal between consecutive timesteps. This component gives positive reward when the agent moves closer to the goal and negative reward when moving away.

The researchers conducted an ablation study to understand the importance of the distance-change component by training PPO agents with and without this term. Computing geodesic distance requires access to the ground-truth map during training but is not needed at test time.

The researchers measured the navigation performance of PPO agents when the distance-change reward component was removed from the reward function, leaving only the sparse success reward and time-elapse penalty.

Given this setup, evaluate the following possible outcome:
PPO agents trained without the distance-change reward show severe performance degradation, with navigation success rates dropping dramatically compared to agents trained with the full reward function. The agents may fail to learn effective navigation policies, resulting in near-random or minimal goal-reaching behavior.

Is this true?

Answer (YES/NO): YES